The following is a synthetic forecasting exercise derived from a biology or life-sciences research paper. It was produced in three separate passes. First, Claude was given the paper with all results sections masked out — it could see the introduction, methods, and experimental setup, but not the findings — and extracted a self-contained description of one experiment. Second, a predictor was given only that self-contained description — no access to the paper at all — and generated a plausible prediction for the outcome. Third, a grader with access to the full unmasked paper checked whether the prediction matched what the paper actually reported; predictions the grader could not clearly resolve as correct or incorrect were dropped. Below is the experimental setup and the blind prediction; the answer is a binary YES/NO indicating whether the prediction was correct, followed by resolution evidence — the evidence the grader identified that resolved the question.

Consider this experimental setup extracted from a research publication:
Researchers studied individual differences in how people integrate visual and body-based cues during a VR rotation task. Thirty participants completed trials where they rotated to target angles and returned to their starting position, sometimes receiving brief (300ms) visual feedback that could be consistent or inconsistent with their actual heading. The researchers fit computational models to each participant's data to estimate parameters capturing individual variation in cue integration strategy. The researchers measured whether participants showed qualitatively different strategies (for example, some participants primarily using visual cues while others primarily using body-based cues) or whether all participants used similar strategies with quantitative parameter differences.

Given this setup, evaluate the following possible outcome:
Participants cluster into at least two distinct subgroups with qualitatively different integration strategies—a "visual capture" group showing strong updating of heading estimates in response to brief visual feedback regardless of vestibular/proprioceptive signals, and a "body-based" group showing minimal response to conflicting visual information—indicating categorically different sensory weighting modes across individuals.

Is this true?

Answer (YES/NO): NO